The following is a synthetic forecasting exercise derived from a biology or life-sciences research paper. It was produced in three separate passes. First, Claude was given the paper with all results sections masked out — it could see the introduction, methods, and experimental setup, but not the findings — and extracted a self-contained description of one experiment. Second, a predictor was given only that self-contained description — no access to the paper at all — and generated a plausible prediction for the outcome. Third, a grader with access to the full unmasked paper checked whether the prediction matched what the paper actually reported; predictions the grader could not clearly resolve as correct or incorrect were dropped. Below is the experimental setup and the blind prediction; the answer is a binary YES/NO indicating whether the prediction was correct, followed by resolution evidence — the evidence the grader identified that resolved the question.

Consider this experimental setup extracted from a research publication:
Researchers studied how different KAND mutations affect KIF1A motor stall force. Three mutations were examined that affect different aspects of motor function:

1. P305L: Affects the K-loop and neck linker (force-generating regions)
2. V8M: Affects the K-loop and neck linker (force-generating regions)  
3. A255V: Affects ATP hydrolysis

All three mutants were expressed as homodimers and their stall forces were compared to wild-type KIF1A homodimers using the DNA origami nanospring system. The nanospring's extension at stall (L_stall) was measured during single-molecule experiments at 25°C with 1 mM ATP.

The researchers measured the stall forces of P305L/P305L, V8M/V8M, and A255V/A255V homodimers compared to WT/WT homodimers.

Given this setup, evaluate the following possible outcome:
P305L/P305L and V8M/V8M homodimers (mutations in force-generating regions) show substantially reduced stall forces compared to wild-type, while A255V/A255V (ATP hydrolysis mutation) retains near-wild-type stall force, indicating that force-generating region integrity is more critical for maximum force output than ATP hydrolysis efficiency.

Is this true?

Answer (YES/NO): NO